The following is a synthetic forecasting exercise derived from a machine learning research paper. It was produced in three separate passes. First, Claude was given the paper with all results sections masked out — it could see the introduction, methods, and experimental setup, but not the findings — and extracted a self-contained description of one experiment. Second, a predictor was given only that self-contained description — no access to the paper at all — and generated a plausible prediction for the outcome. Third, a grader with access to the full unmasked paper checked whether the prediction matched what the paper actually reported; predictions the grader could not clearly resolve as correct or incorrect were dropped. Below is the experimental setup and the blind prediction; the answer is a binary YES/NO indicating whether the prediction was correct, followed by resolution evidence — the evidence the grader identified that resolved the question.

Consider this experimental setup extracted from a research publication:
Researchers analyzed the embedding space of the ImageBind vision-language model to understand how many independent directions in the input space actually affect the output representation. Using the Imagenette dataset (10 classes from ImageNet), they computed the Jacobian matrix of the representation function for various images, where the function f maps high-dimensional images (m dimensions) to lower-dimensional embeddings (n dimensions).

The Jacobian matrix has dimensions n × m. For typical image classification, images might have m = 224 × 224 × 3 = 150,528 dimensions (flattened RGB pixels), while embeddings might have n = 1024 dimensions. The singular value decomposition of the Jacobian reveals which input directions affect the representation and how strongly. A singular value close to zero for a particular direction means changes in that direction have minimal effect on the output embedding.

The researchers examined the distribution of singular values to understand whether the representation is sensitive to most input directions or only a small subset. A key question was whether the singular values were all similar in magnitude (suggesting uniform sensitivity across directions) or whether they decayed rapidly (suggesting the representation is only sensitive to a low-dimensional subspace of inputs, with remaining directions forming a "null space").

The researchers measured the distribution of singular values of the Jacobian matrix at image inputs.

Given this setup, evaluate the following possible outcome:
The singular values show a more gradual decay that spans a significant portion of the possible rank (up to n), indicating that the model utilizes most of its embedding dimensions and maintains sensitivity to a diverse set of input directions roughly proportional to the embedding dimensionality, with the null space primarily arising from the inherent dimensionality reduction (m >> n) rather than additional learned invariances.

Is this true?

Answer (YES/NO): NO